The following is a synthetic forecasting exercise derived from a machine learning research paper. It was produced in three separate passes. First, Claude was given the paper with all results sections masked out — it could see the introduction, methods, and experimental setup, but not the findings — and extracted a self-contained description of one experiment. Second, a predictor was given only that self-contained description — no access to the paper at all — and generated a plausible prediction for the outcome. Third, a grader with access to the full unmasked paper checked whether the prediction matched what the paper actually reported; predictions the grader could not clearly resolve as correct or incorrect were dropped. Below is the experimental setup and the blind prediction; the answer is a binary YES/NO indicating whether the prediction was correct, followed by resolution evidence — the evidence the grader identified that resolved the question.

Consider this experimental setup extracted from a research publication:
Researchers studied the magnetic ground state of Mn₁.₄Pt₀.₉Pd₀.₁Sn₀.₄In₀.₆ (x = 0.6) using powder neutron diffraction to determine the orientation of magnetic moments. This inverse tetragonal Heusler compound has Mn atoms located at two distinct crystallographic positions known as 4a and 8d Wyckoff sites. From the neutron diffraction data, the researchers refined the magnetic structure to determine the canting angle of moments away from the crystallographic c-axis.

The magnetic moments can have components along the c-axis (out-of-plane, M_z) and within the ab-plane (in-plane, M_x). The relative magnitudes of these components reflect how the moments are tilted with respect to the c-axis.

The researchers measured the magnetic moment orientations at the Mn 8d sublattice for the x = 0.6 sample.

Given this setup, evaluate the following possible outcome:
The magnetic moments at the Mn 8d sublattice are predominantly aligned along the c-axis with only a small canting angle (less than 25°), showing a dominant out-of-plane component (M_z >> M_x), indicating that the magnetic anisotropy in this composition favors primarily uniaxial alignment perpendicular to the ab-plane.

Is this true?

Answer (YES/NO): NO